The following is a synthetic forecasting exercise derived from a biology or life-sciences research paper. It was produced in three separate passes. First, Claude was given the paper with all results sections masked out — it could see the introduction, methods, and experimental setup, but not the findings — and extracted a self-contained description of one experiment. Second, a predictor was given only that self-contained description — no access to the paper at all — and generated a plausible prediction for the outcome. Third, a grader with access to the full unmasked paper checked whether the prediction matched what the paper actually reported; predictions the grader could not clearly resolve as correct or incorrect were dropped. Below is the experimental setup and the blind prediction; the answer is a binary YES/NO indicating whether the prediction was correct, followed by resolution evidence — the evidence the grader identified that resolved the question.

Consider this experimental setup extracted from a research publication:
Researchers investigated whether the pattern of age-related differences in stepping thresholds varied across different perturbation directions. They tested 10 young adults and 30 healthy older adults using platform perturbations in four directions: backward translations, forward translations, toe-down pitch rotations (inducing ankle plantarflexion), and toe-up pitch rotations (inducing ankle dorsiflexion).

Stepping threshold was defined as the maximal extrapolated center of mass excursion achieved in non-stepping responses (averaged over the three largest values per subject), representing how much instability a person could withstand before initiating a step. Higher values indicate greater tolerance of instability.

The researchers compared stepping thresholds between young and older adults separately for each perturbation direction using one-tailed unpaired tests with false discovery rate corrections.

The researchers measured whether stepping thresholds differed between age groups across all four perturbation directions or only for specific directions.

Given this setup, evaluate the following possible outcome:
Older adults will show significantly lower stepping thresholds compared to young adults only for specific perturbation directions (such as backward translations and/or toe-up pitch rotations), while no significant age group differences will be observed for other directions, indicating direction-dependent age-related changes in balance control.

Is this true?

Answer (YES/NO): NO